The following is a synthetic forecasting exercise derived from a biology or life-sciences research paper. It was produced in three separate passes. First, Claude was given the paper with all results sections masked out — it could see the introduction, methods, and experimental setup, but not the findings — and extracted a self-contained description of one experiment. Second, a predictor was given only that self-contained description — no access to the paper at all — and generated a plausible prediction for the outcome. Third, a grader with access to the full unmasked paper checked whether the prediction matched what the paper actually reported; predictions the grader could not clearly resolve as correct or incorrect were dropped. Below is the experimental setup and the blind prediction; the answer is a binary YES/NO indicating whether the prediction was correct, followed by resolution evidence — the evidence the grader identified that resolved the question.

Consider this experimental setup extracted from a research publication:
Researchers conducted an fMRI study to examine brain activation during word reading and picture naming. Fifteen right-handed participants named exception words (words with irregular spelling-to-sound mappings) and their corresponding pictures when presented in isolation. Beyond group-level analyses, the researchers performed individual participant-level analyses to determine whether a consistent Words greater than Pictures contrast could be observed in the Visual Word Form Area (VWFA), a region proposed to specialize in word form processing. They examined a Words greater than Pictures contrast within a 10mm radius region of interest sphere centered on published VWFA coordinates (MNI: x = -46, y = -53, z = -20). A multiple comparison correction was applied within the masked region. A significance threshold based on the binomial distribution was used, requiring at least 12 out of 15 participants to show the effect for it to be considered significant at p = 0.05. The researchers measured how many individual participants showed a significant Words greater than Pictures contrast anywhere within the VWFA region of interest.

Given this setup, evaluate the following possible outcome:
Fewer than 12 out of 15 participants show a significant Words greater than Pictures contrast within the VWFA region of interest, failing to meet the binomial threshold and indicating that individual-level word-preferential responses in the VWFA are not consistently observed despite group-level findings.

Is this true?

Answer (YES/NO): YES